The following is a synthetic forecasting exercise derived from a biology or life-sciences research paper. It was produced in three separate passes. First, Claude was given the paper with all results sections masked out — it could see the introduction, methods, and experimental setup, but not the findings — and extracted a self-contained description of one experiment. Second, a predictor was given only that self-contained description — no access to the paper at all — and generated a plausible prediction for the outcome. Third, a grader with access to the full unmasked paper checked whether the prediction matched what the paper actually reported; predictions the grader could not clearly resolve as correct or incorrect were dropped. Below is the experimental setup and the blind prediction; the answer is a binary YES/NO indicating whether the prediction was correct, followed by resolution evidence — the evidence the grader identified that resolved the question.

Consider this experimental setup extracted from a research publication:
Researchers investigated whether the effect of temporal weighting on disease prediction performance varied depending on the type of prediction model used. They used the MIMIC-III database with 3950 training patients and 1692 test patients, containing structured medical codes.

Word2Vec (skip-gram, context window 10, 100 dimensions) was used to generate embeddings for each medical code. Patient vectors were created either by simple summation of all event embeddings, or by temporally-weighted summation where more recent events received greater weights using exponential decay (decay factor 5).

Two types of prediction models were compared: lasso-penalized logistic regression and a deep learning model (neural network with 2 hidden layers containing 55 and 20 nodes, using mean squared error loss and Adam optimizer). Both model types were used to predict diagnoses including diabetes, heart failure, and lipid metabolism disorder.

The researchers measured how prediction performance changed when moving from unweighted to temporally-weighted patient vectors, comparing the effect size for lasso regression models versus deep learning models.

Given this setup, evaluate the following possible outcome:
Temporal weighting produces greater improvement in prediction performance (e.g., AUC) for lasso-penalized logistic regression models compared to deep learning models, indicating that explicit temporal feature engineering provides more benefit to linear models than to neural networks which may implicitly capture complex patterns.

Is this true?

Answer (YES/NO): NO